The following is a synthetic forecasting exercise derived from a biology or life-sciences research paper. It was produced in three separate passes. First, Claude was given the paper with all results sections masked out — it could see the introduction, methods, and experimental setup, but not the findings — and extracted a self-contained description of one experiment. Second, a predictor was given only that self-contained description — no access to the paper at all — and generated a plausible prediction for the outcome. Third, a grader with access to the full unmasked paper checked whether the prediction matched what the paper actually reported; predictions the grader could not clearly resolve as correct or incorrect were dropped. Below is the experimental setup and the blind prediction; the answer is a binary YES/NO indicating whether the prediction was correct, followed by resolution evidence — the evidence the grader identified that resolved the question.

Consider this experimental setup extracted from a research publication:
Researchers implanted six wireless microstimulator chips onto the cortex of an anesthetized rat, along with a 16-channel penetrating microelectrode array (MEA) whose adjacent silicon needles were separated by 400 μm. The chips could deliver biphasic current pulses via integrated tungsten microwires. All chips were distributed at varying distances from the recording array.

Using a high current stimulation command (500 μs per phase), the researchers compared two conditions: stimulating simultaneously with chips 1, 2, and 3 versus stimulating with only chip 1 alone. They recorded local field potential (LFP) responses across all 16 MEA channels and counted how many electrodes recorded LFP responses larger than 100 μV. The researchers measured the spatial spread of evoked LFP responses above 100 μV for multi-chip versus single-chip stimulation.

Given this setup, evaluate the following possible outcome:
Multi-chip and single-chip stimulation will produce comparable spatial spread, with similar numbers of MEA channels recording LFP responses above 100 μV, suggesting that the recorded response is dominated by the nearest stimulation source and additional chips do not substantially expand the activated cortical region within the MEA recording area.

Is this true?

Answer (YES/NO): NO